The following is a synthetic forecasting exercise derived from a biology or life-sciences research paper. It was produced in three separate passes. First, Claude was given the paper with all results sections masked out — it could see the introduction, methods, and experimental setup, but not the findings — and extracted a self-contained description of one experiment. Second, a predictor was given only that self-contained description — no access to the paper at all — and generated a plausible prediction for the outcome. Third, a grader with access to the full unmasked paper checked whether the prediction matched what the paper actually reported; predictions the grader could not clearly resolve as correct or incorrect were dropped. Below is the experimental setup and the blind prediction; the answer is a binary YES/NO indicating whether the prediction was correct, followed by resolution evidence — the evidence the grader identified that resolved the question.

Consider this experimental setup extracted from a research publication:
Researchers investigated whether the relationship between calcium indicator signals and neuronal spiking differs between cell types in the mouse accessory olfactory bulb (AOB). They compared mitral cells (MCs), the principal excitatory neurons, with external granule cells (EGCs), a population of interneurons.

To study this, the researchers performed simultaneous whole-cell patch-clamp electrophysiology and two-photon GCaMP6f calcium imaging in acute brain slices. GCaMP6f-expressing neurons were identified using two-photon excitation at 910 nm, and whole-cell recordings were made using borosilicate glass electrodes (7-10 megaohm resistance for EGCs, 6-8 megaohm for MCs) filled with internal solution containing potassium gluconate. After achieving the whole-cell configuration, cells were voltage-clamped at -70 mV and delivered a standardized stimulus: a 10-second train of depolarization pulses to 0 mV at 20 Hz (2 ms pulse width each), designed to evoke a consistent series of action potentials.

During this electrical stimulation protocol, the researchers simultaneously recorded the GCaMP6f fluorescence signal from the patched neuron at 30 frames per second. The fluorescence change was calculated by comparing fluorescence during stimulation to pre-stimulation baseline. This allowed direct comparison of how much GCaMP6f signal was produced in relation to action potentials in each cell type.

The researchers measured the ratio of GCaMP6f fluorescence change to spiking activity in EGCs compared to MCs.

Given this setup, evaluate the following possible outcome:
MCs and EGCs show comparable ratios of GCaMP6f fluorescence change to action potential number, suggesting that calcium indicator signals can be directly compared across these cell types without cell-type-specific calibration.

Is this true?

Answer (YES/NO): NO